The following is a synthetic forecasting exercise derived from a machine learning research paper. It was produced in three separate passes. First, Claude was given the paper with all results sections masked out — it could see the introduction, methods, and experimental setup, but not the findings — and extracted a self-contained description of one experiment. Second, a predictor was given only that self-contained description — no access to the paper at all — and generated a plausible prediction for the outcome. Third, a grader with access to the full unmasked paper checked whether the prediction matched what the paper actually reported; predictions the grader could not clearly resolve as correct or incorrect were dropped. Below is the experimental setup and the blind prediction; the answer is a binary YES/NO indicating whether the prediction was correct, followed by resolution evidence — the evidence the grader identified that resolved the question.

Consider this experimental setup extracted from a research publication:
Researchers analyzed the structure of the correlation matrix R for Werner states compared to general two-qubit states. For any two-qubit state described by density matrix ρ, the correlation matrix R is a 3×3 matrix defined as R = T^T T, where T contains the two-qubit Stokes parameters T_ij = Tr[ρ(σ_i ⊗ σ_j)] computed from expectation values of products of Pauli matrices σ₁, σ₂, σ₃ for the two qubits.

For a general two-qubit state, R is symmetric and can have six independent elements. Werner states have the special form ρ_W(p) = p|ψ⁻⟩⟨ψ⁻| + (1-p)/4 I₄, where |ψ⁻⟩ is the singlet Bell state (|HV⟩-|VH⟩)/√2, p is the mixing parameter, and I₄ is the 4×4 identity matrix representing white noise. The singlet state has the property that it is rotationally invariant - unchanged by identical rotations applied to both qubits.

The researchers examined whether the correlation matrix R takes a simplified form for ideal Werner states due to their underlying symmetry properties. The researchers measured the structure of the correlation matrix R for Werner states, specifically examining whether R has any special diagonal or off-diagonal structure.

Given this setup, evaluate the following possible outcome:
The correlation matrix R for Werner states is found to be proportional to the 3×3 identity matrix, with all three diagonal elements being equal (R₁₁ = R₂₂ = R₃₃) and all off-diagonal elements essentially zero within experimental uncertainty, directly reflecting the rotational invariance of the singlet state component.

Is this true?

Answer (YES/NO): NO